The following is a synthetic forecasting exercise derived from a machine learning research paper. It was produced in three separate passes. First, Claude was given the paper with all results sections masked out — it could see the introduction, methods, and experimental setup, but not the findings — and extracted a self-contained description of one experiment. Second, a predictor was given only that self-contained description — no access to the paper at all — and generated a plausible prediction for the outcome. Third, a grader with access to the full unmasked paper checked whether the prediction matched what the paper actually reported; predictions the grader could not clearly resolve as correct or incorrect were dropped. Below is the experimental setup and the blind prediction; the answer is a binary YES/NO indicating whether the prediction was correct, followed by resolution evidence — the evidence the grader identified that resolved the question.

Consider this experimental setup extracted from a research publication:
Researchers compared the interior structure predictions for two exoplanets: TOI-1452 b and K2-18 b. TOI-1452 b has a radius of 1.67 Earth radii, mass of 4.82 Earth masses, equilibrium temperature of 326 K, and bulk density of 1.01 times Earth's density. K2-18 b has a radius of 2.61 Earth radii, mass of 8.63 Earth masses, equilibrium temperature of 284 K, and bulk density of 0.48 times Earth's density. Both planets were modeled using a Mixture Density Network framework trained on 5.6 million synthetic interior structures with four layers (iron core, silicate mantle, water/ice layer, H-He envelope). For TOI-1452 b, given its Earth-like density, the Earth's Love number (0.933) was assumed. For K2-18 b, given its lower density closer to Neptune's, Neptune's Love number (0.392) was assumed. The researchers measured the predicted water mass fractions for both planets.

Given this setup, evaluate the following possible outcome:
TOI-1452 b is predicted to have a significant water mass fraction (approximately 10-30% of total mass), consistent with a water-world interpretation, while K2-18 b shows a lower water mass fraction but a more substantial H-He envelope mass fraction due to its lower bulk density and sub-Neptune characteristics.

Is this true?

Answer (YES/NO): NO